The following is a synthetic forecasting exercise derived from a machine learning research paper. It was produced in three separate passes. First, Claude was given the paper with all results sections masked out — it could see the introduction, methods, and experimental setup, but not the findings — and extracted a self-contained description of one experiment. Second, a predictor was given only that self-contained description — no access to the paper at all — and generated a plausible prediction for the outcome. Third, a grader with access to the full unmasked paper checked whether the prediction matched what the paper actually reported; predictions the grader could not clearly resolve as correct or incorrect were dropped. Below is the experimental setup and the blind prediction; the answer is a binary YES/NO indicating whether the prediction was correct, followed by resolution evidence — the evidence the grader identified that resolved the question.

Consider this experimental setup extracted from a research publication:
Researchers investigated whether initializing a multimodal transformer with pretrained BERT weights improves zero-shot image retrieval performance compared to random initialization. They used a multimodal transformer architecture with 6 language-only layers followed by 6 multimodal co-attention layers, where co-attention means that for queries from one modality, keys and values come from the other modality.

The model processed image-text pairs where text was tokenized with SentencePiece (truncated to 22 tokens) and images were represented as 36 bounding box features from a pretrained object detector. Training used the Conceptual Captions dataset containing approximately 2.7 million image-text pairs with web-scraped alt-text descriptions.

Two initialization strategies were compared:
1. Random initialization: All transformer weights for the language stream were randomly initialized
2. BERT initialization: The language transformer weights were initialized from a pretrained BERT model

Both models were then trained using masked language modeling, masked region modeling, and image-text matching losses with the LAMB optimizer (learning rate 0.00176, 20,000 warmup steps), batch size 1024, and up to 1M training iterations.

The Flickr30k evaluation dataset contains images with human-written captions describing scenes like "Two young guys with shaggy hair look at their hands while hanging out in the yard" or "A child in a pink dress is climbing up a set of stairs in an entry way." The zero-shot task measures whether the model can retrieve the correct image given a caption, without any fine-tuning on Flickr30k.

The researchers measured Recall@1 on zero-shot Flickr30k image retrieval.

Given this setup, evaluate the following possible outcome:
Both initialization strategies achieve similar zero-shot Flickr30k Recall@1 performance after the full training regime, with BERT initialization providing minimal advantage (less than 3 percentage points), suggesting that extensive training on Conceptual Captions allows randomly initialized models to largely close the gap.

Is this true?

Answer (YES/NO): NO